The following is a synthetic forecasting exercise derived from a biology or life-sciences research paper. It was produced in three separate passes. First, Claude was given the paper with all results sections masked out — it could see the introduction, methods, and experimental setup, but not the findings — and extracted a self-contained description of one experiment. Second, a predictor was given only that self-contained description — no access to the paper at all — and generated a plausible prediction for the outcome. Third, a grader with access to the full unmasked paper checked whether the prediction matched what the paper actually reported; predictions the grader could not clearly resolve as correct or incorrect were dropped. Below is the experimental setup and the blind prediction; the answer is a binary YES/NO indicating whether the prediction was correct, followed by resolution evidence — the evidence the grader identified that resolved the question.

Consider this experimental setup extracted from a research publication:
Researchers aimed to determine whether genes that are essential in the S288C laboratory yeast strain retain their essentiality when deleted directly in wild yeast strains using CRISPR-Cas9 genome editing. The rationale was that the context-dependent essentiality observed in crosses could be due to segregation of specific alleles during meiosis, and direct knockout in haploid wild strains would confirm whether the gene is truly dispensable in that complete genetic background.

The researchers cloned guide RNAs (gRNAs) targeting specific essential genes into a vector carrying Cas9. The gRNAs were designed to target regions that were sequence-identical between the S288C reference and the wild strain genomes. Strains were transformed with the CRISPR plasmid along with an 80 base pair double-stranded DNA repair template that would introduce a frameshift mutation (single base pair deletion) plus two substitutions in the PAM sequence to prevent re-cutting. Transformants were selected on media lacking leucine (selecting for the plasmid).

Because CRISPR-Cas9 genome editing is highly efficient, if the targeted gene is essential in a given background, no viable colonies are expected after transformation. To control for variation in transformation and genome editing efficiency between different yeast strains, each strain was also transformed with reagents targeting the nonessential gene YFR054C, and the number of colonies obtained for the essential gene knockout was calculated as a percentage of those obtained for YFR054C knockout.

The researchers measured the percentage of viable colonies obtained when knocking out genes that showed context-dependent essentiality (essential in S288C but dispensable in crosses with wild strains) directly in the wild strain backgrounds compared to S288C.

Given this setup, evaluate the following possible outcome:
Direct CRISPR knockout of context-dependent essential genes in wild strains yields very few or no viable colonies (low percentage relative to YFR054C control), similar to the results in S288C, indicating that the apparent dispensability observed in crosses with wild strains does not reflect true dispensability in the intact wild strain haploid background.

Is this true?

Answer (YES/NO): NO